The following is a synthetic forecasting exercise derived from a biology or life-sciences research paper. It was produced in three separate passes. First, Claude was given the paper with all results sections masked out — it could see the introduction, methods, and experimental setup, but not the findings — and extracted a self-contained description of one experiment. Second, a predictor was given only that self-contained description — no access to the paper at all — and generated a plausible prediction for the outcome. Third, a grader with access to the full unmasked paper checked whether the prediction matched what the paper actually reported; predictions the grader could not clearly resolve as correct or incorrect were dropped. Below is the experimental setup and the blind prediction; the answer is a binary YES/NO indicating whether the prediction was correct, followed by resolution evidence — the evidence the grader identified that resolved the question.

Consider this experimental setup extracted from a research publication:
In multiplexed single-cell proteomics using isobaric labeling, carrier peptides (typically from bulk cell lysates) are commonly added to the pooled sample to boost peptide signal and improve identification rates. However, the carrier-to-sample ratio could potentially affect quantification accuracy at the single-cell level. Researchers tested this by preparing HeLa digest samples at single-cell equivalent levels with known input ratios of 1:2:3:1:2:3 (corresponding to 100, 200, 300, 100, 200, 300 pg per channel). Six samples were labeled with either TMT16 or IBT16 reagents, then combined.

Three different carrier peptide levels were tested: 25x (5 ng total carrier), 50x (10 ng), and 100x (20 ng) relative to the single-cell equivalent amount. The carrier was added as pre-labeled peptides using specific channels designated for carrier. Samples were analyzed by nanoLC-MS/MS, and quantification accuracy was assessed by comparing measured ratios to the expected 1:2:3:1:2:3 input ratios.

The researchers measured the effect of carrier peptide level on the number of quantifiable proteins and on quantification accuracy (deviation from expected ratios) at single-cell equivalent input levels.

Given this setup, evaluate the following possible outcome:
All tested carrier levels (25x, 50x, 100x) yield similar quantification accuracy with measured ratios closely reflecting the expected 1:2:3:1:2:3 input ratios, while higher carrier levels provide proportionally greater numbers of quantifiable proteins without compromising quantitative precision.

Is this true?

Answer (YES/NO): NO